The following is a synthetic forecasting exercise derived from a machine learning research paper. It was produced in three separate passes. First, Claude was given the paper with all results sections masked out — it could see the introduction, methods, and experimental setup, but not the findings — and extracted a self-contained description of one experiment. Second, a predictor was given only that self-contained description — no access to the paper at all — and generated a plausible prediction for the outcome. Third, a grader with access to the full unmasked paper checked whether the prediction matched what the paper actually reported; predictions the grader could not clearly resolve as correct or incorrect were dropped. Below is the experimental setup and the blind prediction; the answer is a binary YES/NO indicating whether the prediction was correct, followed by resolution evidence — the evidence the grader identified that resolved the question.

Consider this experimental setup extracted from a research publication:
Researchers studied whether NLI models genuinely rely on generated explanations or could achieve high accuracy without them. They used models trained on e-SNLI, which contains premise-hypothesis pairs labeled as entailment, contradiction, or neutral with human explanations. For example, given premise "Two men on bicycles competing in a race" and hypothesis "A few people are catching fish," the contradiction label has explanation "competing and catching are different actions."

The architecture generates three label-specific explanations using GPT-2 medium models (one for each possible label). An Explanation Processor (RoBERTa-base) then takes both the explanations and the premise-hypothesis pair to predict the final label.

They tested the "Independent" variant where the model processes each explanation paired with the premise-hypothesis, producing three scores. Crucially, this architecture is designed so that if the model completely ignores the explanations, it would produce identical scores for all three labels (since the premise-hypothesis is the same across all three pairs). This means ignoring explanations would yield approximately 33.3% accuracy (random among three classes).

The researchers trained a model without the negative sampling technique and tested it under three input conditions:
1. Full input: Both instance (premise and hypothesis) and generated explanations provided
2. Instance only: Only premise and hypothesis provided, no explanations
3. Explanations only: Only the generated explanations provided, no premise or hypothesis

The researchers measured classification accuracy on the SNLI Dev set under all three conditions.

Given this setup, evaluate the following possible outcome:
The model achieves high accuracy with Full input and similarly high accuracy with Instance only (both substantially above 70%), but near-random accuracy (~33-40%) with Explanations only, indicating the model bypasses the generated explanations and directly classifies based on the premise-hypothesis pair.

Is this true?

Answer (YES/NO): NO